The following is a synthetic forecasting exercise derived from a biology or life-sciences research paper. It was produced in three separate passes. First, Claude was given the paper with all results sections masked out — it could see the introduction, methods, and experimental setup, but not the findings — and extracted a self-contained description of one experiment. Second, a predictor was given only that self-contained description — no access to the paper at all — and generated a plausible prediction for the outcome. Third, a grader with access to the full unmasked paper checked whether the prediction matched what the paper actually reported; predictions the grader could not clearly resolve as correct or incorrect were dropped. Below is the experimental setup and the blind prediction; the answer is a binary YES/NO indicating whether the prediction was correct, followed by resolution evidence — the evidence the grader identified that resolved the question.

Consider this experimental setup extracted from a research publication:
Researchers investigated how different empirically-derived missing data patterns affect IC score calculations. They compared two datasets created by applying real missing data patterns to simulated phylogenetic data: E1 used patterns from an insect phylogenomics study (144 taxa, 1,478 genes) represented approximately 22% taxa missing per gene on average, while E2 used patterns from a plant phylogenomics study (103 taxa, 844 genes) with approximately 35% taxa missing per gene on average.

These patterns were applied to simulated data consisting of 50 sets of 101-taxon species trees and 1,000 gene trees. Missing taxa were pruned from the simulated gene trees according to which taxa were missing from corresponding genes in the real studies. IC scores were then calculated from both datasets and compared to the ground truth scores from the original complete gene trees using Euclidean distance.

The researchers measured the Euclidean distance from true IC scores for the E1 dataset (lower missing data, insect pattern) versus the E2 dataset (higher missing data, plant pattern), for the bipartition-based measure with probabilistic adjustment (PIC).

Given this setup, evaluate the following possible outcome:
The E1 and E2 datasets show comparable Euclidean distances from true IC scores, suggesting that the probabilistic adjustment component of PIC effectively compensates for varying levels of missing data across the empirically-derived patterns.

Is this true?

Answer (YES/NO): NO